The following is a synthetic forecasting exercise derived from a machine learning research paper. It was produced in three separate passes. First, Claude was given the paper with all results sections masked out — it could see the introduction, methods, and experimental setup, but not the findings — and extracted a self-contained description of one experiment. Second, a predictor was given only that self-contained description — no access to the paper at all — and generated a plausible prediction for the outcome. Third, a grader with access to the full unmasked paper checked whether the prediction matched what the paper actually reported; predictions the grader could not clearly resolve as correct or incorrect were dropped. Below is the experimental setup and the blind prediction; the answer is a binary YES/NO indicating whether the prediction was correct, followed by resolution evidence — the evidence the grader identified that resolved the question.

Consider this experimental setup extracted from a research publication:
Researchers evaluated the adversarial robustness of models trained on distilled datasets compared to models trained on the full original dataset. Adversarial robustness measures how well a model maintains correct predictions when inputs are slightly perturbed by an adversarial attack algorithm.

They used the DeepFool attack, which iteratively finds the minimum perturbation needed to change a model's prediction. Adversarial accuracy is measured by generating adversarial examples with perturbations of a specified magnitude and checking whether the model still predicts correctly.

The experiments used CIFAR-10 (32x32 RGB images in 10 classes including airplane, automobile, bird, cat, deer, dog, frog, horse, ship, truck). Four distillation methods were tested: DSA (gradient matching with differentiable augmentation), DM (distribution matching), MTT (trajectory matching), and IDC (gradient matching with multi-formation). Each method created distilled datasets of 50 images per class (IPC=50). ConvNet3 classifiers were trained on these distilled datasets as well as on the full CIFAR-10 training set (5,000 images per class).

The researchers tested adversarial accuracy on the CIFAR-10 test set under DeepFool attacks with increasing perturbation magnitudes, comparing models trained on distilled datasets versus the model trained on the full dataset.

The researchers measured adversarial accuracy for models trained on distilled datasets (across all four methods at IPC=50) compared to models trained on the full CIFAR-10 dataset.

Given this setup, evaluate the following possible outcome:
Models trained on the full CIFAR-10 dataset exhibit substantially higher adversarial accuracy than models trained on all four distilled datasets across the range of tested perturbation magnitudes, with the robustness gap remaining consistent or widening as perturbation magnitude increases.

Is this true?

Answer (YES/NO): NO